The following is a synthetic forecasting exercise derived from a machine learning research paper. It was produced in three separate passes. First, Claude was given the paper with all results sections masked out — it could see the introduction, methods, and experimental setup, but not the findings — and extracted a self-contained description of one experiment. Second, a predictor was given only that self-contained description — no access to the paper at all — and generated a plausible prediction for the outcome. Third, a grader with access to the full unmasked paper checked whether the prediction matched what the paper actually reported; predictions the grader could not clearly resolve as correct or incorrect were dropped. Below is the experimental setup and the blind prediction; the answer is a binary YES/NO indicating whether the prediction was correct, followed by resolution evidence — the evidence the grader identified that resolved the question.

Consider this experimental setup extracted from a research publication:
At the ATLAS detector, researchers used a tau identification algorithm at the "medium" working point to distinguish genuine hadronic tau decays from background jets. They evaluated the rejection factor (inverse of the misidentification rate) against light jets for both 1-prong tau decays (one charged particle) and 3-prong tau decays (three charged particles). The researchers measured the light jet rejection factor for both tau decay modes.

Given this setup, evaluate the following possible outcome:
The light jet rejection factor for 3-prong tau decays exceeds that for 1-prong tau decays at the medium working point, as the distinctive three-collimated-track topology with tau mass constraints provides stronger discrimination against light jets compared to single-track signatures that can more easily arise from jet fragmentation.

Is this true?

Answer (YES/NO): YES